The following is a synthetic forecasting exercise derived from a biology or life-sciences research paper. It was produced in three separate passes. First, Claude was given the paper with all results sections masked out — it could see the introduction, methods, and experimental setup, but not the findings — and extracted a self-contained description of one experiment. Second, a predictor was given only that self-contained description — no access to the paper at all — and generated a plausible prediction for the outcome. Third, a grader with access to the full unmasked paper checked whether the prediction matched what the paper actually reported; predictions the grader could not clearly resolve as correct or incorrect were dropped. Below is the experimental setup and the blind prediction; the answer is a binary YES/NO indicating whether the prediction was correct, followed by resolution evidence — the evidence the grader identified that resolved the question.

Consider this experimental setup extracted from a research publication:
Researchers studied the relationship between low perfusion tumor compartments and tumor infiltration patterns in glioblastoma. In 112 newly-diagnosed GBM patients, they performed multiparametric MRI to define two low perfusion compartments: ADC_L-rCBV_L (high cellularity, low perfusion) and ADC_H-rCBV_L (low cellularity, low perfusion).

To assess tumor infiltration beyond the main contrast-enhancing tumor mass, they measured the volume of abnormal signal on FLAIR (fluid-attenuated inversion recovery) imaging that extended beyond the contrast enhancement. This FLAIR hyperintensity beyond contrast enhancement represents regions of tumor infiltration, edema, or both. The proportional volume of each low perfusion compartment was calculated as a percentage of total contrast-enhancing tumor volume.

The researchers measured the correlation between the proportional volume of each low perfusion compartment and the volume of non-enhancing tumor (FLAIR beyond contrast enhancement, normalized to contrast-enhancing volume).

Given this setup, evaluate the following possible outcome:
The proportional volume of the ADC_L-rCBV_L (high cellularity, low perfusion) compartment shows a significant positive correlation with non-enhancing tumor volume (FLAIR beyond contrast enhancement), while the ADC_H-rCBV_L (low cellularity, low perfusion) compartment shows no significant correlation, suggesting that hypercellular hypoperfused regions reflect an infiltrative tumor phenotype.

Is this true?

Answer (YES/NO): NO